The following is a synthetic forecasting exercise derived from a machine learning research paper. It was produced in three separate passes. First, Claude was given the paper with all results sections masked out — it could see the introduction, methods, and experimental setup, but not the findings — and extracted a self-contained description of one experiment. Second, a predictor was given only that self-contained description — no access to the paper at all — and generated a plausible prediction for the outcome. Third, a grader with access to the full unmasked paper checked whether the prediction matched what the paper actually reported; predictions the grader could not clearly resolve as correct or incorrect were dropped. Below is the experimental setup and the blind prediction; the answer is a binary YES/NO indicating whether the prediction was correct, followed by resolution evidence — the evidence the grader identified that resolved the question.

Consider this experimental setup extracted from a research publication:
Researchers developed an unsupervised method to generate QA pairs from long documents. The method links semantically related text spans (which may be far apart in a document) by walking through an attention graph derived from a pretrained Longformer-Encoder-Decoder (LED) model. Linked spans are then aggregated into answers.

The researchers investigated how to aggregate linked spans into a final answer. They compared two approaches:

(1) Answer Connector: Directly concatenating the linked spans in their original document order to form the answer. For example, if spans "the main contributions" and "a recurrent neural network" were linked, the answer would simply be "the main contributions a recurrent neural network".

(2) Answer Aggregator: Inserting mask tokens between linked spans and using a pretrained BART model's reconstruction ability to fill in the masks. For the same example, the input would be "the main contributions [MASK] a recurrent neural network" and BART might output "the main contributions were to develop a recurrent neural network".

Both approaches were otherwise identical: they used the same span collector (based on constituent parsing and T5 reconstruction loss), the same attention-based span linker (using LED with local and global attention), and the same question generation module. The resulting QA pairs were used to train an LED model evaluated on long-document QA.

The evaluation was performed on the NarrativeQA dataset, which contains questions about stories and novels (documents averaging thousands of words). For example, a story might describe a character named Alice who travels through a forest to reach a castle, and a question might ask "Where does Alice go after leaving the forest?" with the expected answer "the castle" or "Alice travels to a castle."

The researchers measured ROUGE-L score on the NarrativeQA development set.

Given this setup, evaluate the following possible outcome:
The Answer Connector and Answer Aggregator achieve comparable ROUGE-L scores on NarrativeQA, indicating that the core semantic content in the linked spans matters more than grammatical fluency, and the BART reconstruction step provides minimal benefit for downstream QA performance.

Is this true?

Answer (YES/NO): NO